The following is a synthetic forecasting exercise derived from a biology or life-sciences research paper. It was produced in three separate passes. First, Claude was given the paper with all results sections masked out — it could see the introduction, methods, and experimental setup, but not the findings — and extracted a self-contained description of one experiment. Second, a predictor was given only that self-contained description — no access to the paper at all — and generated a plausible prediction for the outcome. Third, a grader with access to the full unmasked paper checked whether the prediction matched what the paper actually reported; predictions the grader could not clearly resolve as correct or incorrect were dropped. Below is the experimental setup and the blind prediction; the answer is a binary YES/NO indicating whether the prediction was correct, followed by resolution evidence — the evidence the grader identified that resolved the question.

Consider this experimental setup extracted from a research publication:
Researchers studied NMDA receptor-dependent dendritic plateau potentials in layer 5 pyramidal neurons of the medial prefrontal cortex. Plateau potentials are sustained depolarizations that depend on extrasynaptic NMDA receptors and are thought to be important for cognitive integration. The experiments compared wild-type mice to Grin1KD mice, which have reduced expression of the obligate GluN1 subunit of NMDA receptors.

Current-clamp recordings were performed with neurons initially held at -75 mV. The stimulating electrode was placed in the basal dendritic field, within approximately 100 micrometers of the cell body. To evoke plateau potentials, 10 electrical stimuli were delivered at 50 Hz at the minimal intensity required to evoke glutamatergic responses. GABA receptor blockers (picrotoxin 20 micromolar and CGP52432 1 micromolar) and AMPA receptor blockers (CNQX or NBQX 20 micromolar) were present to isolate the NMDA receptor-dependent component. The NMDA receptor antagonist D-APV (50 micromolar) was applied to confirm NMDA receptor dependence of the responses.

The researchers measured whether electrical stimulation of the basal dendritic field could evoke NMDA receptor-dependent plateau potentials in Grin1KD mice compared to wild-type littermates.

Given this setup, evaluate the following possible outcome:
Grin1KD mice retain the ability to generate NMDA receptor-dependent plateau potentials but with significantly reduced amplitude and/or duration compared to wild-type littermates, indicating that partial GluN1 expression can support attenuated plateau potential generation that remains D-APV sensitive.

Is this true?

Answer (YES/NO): NO